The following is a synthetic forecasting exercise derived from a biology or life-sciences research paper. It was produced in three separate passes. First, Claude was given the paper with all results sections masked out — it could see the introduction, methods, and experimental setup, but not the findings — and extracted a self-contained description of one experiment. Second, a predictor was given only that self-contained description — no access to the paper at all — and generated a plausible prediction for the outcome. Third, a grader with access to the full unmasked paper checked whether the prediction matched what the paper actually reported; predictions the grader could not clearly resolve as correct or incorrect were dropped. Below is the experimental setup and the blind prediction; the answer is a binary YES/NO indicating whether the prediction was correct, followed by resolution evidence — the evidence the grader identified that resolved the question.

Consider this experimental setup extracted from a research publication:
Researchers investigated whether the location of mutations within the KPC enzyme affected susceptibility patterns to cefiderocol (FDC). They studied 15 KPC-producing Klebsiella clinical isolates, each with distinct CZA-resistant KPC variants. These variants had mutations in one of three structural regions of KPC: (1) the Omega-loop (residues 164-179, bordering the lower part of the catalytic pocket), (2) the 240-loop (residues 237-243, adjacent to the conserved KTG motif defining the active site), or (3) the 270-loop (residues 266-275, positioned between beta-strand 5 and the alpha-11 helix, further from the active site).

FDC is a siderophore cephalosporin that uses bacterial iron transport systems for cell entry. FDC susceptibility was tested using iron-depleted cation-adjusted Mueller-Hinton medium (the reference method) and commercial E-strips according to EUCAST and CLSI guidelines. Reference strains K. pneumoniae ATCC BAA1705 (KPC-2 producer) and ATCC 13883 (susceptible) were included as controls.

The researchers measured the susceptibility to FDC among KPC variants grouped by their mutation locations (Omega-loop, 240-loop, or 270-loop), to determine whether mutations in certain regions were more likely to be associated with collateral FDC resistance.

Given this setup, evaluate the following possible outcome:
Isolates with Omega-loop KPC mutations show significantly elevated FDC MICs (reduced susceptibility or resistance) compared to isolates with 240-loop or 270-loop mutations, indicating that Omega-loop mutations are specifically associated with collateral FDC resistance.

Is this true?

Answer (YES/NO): NO